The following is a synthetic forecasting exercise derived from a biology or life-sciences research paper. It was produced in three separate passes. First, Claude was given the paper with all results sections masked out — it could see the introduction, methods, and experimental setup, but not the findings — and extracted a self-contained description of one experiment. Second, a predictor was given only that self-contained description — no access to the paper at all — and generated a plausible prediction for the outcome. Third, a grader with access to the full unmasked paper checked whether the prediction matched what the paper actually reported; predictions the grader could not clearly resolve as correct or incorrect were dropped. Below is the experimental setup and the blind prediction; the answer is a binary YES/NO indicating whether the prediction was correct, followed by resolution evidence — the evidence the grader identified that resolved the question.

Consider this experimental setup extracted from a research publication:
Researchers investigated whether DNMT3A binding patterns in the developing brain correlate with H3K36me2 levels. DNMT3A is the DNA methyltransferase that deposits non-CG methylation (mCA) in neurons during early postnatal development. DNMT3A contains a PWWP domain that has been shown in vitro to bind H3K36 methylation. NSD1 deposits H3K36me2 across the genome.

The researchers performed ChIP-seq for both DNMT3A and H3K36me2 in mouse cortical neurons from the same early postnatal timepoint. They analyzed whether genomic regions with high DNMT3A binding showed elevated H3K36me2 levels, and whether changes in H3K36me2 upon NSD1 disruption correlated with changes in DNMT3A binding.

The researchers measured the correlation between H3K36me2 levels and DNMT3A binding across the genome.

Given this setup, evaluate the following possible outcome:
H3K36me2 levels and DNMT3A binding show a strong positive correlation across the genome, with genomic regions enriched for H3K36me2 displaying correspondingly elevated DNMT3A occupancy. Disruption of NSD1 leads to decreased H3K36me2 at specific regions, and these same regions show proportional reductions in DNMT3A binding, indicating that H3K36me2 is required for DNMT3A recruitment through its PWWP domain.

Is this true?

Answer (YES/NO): YES